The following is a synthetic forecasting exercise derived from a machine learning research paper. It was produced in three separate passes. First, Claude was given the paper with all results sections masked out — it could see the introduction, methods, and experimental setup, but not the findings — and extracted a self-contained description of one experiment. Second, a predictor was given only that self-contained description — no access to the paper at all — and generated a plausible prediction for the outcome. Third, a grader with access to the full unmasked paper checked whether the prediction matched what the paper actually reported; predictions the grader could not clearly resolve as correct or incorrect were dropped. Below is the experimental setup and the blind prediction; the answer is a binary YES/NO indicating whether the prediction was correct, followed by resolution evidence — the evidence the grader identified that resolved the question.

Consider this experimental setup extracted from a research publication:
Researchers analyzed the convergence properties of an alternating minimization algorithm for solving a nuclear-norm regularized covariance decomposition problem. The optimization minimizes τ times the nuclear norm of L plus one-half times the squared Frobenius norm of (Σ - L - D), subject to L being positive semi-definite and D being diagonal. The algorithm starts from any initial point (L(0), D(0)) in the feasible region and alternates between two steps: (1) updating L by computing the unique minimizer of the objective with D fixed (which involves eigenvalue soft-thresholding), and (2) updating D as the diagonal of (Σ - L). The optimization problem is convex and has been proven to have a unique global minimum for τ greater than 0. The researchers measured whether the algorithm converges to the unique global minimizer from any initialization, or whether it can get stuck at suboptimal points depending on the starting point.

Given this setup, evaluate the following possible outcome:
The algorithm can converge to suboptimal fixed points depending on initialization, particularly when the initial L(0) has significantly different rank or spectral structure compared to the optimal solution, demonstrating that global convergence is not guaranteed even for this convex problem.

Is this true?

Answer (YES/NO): NO